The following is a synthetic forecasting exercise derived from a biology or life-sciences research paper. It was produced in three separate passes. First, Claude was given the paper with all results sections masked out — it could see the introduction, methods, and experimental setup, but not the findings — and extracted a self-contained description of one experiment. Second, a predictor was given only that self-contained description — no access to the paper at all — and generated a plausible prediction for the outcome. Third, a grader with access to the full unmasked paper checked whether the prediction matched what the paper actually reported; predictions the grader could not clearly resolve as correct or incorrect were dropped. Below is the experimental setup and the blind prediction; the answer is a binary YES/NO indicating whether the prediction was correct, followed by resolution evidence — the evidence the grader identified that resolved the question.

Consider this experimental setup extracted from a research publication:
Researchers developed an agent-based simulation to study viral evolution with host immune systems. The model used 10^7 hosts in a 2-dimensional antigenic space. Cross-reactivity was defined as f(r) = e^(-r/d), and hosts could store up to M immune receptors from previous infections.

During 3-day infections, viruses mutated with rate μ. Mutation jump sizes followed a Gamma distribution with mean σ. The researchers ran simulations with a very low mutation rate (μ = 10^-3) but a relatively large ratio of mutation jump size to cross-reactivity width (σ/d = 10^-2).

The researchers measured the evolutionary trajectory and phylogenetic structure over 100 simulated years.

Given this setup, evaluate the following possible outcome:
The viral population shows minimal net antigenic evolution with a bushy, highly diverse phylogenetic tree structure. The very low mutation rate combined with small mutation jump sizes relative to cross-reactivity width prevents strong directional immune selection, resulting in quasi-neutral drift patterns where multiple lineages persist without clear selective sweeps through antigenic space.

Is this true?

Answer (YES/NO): NO